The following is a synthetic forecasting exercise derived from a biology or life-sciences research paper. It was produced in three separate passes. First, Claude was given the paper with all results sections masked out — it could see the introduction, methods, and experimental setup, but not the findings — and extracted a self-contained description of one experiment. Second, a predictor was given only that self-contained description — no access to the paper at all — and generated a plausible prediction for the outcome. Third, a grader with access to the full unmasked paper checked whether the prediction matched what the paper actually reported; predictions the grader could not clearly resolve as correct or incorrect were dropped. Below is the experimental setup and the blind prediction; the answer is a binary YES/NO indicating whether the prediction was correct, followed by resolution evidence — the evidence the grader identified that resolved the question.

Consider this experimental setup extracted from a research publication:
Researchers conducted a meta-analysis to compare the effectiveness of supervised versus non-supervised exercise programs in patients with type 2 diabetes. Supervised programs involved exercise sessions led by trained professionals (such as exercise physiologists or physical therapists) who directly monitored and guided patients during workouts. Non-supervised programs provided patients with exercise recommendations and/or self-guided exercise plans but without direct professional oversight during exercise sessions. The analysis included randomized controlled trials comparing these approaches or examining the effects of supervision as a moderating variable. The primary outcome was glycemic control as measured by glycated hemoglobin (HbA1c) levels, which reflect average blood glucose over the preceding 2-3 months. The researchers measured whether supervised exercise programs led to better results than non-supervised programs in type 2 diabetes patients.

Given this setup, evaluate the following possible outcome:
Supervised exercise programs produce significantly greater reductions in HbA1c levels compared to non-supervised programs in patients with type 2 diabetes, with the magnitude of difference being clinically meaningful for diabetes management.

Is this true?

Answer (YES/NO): NO